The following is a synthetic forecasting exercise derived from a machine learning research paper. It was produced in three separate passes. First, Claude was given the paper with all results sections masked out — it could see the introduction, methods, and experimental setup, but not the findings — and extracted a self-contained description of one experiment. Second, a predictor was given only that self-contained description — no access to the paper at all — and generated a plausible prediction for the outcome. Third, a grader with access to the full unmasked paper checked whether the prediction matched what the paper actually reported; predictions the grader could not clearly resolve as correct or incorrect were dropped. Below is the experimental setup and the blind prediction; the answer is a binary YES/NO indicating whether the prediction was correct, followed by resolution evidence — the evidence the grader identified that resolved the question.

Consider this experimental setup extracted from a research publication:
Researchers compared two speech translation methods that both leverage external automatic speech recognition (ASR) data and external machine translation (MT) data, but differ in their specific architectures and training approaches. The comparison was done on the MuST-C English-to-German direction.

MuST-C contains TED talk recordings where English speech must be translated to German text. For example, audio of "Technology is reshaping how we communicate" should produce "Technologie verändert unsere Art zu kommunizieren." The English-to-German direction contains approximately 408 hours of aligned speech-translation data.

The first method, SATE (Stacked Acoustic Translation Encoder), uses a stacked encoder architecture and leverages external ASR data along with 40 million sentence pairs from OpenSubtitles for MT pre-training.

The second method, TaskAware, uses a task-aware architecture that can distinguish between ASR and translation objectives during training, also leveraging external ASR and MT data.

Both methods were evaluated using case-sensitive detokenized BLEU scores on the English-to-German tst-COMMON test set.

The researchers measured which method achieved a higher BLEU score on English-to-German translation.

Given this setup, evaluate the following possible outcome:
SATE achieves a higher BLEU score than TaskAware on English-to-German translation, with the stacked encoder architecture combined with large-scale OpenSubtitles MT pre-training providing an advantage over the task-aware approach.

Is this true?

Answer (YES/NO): NO